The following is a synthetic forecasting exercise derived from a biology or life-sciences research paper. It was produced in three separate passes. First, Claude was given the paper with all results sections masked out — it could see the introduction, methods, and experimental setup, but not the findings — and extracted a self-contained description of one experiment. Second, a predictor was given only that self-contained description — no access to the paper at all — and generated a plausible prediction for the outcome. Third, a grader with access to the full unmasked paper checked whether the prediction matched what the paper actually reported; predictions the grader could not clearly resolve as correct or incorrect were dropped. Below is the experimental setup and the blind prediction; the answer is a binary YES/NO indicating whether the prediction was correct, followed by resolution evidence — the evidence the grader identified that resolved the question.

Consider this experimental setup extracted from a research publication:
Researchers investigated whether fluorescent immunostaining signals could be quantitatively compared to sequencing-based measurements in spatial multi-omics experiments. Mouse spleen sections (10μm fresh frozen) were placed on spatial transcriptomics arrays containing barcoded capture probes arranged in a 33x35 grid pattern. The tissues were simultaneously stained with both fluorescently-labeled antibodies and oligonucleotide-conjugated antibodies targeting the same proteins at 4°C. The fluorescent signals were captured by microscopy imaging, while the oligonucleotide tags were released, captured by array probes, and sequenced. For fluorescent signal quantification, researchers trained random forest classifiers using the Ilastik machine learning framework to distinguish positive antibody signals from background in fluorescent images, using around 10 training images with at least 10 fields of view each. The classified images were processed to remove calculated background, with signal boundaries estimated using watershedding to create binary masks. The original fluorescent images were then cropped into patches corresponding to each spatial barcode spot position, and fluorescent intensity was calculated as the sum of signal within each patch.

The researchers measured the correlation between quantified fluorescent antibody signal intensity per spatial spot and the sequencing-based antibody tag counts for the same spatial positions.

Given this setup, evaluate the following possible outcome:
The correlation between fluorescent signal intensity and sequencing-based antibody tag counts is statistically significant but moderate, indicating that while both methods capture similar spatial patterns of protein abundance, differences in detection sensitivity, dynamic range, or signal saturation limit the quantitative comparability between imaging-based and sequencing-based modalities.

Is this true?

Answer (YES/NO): NO